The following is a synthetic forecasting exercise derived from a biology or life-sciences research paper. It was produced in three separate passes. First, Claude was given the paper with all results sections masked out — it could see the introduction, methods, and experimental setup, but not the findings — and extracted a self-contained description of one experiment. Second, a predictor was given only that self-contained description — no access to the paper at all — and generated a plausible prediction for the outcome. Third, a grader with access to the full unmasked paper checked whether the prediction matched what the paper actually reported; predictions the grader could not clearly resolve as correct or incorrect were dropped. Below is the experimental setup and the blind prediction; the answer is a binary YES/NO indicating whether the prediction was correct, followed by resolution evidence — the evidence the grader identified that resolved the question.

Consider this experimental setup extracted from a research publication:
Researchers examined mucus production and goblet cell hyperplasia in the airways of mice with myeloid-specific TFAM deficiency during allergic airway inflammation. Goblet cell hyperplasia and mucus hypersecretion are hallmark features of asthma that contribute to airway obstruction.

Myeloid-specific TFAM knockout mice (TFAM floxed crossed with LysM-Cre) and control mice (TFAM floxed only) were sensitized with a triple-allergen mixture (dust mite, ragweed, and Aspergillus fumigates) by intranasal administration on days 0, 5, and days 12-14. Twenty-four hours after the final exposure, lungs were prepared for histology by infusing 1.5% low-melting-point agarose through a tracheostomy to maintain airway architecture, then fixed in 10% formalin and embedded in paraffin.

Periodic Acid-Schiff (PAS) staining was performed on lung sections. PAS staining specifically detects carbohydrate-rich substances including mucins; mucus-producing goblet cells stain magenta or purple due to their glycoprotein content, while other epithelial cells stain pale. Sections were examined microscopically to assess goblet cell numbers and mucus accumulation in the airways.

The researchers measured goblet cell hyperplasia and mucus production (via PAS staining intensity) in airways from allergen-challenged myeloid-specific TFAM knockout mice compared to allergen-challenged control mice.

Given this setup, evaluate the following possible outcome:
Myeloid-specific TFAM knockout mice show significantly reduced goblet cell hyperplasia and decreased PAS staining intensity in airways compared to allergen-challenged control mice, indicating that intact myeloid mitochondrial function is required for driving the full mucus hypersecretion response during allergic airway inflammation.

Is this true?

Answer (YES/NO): NO